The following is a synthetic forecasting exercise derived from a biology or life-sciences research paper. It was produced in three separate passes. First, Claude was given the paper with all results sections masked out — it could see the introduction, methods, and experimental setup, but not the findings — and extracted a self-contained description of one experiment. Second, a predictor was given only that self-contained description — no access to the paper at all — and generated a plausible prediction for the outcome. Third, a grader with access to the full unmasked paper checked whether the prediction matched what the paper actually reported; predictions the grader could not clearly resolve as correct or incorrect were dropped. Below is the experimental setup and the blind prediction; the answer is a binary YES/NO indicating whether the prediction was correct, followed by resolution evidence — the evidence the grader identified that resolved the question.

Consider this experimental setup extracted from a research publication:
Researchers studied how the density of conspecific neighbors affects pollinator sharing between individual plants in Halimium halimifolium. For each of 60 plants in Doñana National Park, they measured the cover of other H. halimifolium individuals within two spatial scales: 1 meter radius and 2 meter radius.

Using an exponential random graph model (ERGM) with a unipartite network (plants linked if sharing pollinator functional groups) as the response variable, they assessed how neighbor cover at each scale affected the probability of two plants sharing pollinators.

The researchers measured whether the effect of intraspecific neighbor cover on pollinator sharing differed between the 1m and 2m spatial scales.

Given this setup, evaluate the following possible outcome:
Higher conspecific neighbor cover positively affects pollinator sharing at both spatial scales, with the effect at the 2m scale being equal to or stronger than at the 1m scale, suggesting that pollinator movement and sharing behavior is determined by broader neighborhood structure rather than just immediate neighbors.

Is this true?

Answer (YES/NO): NO